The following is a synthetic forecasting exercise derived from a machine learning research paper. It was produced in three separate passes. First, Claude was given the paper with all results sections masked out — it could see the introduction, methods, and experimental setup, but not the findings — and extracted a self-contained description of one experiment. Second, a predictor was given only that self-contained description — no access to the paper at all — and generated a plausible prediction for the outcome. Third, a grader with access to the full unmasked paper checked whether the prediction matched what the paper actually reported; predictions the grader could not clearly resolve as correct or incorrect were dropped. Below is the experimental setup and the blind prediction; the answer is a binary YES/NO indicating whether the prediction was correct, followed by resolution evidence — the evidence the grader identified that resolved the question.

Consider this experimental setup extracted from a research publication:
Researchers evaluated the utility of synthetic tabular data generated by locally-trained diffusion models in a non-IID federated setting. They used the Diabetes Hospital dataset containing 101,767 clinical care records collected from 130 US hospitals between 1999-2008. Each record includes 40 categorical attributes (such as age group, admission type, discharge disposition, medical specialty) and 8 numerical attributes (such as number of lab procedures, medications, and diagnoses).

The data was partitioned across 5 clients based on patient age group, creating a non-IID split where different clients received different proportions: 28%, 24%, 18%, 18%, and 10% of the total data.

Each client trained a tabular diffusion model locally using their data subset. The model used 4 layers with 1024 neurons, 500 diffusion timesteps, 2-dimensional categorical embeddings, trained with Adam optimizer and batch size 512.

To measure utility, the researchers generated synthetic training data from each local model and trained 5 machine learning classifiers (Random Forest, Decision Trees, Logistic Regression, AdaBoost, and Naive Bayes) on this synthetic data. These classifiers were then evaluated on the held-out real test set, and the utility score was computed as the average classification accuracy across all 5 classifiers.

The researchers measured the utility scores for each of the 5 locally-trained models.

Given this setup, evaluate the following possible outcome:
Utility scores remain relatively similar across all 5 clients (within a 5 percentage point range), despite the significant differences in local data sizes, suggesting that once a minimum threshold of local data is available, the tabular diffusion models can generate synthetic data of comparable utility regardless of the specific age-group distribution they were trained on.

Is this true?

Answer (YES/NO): NO